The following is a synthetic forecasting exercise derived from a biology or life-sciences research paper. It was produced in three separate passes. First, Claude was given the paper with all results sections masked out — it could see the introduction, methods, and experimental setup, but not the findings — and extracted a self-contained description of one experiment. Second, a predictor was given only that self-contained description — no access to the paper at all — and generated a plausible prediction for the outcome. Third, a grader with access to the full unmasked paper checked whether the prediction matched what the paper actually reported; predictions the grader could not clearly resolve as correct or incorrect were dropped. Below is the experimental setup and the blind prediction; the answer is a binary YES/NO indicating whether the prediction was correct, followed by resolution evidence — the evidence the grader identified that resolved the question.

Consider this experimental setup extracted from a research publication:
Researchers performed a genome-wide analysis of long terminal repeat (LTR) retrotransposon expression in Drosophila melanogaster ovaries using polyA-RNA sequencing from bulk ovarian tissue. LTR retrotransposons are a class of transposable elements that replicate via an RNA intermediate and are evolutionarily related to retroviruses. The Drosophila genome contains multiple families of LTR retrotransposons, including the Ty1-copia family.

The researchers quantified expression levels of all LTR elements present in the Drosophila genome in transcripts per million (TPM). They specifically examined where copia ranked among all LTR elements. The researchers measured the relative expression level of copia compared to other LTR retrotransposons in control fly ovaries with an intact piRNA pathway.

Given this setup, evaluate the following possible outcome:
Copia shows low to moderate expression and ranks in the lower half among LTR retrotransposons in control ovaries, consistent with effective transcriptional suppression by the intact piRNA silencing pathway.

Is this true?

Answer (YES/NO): NO